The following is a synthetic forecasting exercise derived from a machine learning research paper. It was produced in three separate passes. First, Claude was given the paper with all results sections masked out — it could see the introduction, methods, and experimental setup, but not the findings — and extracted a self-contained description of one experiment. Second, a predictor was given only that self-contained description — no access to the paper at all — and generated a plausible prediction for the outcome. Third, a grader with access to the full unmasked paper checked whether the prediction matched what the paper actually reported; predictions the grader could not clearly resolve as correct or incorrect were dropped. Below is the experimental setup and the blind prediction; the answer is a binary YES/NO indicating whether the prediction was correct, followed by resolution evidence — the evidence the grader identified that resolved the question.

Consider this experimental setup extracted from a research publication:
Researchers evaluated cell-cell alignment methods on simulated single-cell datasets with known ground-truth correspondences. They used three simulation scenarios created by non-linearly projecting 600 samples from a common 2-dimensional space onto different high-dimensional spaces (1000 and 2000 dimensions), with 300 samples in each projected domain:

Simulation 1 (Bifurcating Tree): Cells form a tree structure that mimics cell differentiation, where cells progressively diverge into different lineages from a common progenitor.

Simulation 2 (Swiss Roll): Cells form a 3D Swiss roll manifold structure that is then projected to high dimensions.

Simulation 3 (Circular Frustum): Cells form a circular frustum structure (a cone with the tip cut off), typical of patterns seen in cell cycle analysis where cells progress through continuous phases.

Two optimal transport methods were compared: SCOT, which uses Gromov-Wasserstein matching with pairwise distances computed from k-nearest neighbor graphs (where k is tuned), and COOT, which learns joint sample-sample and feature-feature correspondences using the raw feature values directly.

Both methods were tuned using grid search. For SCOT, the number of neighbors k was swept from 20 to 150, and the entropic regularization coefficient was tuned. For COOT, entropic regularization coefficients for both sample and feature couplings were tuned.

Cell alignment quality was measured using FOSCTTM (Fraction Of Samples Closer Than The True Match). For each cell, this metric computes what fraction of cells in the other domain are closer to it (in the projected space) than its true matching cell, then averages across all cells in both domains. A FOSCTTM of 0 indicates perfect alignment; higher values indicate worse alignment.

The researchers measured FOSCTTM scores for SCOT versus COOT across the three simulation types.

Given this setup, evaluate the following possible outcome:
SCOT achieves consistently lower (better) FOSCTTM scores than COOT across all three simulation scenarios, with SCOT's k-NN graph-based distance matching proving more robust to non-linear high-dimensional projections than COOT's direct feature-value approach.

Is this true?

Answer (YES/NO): NO